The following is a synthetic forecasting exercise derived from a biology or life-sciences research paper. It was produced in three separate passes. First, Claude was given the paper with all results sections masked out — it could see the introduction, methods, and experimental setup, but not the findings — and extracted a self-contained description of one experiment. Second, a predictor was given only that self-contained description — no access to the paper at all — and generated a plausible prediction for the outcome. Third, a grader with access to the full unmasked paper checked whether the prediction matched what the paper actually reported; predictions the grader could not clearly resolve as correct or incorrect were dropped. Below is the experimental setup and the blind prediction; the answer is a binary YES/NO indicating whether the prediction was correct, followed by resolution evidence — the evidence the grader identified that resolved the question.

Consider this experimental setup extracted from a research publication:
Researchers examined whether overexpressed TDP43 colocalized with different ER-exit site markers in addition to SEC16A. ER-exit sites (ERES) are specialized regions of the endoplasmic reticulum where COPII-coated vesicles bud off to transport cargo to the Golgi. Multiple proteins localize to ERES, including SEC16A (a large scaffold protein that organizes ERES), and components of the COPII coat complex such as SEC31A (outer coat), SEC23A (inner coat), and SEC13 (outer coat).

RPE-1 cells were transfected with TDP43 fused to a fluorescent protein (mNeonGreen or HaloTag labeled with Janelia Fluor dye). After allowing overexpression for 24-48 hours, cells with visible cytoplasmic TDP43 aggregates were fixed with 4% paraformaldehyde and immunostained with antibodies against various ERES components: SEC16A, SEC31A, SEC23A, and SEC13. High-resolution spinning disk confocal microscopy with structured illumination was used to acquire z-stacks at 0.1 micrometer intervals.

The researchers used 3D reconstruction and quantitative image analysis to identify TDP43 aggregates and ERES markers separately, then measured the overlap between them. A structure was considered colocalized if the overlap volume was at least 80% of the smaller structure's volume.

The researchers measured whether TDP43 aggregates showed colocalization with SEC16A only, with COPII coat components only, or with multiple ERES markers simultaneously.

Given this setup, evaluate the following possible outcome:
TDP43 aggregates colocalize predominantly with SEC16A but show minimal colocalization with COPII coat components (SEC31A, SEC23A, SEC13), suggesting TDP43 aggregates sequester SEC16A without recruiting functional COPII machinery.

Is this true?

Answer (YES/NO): NO